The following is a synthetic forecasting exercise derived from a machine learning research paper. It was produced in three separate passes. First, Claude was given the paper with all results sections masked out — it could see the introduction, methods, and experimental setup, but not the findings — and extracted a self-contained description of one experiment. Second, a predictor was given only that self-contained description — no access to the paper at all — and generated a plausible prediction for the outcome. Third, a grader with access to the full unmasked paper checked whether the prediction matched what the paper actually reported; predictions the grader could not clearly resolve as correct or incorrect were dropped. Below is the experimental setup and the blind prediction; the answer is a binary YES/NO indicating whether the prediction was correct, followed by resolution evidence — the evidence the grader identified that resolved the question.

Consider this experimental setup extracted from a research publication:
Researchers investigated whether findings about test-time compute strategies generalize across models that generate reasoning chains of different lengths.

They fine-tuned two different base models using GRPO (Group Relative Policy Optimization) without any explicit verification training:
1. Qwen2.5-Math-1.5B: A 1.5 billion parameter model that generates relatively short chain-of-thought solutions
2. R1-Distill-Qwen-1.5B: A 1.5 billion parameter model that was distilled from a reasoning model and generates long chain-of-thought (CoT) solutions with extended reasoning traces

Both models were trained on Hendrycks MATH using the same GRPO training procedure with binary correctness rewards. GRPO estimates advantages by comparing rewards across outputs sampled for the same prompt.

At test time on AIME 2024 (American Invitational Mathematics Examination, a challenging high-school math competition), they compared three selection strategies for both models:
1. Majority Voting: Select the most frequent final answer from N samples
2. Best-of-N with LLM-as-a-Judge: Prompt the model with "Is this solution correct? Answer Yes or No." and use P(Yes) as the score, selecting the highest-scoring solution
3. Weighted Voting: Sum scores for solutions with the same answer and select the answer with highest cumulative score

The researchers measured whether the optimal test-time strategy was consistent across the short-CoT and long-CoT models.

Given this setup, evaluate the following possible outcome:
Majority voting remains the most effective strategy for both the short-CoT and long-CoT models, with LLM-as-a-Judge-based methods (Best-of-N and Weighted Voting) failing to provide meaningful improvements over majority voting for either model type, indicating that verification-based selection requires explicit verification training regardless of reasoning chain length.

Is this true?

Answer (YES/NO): NO